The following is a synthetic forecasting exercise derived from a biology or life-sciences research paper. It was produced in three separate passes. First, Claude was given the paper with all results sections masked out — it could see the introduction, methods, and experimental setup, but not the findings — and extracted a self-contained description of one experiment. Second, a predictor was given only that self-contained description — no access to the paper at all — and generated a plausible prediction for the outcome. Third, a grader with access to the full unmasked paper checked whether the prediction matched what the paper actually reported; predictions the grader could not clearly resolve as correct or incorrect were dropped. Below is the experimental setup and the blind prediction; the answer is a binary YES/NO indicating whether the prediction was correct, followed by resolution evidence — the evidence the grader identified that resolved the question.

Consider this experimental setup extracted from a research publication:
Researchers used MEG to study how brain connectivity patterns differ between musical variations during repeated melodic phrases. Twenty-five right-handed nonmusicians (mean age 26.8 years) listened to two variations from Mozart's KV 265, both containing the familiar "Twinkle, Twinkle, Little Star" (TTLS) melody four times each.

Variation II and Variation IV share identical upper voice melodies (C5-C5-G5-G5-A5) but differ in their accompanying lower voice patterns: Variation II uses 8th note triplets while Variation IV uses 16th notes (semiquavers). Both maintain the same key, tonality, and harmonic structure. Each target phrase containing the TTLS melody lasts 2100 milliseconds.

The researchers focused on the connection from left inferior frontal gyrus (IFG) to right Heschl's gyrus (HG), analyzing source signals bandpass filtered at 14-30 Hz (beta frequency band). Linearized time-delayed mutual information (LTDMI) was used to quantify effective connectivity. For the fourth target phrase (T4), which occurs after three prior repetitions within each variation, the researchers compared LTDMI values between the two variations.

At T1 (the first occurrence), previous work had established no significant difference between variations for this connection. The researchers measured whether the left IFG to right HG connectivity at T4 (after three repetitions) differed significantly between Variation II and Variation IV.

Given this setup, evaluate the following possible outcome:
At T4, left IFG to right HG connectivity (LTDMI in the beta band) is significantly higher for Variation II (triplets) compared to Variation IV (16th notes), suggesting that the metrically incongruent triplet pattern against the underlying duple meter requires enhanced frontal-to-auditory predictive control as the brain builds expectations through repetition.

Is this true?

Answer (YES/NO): NO